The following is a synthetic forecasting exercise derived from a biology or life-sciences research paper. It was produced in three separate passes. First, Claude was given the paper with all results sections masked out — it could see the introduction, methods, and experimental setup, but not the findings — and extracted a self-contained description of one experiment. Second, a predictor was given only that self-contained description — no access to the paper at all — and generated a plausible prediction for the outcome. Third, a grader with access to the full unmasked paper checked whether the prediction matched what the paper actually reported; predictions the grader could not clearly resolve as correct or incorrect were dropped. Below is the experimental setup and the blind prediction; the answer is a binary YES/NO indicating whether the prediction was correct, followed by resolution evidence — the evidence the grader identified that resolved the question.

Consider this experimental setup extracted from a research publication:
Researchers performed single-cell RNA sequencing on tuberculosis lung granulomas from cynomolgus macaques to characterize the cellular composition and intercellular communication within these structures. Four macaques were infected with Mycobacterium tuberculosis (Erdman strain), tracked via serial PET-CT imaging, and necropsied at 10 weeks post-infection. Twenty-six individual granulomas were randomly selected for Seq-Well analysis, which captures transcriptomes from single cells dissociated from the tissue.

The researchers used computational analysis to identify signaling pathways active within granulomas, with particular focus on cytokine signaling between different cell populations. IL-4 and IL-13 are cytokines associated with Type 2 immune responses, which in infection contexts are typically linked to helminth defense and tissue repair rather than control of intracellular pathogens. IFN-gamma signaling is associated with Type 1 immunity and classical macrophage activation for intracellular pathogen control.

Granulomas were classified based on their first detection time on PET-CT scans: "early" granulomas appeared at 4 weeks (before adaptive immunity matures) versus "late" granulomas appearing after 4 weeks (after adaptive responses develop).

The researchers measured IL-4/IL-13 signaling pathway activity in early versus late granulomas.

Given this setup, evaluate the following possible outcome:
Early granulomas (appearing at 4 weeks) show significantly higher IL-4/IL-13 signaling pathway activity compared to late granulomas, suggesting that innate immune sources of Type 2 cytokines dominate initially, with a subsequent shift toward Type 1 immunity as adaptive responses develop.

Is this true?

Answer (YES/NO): YES